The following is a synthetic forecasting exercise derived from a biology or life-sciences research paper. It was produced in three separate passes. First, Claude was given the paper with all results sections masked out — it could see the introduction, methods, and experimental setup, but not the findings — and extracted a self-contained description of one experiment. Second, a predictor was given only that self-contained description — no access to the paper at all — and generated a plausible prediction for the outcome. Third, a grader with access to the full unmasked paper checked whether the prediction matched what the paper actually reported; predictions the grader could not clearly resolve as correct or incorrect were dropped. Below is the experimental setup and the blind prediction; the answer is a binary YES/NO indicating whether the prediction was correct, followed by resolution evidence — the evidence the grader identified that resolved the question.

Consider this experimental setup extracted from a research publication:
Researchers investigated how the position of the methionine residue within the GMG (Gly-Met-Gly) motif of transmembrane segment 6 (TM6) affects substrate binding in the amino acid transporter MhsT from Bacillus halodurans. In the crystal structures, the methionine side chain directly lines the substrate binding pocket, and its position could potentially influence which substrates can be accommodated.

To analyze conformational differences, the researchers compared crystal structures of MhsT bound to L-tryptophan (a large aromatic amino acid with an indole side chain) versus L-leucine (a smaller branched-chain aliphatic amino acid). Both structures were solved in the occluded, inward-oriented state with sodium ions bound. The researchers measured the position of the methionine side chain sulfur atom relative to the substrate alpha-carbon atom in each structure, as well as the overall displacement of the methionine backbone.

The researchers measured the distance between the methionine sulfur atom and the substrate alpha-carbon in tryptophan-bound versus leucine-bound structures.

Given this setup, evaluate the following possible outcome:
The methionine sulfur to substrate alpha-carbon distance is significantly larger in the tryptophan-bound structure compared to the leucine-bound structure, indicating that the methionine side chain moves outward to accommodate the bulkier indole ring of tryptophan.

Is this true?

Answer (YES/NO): YES